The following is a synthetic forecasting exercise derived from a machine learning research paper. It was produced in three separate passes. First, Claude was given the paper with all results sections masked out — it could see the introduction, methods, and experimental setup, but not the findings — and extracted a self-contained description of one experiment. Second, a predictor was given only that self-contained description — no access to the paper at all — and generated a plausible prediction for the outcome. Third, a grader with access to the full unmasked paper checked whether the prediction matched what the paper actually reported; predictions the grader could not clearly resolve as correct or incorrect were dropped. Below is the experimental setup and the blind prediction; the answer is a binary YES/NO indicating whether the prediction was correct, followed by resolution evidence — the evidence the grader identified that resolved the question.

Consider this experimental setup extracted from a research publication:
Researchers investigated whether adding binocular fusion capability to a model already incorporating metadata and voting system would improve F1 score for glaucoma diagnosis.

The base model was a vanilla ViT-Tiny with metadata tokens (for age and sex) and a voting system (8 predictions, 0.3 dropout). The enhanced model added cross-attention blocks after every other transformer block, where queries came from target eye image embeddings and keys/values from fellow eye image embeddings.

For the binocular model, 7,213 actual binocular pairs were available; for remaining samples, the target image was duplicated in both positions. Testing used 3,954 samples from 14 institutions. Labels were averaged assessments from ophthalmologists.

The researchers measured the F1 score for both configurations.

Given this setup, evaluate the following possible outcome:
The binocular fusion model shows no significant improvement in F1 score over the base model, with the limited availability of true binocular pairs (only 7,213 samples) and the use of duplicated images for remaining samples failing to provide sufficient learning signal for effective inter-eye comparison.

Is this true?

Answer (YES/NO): NO